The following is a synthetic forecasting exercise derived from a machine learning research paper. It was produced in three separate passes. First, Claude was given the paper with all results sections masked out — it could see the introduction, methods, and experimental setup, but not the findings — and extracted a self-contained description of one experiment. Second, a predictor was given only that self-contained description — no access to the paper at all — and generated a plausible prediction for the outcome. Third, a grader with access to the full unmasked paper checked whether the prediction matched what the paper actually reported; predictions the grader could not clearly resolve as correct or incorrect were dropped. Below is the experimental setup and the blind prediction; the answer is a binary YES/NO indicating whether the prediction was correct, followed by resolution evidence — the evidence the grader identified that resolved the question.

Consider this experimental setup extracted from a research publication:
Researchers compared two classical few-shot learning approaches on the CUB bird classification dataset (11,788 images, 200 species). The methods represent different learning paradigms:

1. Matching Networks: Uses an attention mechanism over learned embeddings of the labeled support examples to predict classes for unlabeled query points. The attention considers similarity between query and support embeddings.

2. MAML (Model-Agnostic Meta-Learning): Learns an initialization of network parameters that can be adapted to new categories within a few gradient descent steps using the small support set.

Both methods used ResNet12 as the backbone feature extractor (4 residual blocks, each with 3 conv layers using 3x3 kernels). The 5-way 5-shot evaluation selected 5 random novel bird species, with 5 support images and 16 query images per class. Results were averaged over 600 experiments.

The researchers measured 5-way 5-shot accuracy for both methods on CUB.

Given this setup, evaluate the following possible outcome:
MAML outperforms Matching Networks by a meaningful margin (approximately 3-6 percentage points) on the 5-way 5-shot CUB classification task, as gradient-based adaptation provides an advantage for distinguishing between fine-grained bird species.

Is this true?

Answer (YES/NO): NO